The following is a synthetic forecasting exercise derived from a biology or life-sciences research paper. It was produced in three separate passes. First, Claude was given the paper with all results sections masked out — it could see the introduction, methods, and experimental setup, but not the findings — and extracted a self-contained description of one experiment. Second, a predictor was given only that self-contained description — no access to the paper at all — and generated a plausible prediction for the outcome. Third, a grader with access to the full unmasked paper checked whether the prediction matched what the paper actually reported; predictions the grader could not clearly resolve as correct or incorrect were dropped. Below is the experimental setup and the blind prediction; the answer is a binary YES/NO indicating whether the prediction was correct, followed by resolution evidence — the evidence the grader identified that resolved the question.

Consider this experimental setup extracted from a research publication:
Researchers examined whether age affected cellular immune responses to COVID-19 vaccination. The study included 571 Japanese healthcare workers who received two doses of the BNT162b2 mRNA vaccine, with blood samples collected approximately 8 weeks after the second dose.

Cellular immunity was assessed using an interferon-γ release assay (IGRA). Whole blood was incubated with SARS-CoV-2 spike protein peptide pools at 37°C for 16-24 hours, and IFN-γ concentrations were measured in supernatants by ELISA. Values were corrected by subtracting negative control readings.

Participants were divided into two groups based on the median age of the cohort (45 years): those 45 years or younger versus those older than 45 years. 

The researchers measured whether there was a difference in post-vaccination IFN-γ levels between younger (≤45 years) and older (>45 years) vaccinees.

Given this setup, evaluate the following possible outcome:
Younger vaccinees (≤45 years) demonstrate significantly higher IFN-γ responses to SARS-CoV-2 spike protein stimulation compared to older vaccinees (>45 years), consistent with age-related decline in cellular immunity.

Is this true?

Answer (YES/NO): NO